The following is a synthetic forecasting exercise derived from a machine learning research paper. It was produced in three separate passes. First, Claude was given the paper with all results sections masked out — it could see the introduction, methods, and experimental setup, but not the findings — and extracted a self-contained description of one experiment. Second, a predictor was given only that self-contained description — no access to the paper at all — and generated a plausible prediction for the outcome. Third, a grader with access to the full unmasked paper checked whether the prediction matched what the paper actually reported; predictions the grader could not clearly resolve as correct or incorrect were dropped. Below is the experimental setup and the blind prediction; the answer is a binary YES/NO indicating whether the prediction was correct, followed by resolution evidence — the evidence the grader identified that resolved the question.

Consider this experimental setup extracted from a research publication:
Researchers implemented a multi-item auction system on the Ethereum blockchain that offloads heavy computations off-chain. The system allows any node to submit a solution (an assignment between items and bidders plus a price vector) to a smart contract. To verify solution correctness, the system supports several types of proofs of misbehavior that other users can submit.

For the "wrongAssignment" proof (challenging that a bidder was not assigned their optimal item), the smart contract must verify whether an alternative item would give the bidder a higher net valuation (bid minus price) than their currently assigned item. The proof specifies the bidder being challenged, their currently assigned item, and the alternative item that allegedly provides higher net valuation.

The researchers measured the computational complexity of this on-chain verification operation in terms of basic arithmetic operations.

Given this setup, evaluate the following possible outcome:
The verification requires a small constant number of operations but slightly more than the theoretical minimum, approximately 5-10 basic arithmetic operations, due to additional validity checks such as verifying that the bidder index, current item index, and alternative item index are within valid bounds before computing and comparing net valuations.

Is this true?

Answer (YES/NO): NO